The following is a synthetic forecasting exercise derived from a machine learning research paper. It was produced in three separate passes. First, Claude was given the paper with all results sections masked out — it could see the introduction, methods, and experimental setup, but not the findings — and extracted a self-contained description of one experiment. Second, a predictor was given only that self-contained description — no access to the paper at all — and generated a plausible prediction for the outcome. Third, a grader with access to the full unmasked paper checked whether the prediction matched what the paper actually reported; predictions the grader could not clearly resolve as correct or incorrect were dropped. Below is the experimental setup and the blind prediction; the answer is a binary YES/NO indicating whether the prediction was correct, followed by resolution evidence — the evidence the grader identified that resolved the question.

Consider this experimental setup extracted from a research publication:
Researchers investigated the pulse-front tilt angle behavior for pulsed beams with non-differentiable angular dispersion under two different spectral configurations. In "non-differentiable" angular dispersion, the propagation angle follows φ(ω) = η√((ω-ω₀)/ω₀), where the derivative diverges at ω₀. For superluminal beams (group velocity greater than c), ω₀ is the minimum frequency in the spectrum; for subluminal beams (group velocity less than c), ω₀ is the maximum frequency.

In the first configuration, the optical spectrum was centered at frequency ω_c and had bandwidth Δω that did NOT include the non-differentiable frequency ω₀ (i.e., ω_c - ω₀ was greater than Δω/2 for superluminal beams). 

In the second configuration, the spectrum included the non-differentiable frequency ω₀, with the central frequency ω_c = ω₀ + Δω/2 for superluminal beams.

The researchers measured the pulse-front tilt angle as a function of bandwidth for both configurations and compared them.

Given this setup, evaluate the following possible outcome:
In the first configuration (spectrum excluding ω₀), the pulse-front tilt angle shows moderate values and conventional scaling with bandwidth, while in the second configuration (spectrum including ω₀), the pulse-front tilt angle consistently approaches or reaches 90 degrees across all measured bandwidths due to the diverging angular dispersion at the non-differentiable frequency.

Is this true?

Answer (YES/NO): NO